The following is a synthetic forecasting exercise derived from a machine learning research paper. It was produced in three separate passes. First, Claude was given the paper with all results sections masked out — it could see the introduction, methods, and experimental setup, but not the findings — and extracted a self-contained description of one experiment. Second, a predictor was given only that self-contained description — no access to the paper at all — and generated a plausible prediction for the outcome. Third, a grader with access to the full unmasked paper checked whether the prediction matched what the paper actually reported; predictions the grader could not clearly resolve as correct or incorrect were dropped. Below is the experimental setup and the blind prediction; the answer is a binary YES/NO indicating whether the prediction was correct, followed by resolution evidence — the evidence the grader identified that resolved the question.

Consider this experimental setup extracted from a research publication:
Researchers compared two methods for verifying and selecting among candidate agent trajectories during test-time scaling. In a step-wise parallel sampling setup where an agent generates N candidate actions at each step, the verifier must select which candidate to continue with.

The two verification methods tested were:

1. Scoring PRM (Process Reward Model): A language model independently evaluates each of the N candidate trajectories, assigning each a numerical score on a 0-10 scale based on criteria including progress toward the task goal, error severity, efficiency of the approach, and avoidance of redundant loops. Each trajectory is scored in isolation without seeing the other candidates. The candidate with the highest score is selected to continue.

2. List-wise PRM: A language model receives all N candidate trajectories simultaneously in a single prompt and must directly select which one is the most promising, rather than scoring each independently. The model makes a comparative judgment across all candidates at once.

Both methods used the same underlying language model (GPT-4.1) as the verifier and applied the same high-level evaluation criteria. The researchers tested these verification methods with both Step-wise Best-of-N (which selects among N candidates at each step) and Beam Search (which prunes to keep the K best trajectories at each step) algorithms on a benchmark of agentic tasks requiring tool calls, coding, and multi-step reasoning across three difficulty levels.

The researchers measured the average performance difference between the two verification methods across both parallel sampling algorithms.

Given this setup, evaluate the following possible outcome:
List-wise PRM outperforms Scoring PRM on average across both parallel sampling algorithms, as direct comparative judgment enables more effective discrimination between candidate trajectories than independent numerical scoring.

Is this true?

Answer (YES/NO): YES